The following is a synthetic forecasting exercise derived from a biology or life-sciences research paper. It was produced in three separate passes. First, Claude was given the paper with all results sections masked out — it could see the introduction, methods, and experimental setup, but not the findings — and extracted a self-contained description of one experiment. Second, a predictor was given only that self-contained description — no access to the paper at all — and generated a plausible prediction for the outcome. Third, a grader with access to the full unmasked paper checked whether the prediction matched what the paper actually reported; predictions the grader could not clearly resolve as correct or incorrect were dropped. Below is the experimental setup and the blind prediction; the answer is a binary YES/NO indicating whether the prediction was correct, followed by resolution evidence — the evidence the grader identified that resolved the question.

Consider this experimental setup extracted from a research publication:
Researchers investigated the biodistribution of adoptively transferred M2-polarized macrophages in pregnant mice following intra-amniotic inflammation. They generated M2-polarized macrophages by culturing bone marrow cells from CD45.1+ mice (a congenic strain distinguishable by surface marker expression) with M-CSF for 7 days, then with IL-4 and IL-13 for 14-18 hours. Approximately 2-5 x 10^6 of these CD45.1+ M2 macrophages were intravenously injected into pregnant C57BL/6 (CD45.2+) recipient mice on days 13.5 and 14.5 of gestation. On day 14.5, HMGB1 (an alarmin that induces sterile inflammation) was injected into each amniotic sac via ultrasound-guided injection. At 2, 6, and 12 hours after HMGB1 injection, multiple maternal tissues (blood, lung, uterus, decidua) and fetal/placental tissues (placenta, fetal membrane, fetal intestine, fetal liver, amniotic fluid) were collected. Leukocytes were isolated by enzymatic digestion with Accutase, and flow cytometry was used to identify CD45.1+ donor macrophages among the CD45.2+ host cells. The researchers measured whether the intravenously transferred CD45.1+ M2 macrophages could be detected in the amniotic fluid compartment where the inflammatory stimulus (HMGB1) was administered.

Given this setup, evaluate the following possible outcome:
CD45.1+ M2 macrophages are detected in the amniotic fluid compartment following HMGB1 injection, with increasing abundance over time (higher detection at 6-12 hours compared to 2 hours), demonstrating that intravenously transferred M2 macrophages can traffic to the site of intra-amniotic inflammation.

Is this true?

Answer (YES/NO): NO